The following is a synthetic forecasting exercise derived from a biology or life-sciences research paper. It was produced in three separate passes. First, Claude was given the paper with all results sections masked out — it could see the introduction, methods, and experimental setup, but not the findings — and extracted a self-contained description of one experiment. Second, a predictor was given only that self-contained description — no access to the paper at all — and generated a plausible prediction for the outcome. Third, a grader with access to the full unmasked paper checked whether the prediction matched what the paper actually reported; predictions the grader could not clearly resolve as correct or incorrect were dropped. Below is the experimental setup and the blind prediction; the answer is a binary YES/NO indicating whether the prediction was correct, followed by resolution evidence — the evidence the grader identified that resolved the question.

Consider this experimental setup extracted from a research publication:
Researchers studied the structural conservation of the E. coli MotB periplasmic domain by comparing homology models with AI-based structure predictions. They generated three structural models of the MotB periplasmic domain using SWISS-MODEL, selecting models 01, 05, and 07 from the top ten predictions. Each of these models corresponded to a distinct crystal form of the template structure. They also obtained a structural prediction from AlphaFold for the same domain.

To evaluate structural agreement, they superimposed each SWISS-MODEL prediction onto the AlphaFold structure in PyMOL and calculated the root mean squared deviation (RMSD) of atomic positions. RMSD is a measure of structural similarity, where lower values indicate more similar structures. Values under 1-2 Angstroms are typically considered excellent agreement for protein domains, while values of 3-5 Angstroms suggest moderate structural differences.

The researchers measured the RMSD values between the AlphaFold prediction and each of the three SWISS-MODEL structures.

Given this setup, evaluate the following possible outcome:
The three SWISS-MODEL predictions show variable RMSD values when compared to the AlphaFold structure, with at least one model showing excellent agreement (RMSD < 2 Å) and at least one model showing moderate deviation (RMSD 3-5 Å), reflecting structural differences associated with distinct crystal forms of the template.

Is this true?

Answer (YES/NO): NO